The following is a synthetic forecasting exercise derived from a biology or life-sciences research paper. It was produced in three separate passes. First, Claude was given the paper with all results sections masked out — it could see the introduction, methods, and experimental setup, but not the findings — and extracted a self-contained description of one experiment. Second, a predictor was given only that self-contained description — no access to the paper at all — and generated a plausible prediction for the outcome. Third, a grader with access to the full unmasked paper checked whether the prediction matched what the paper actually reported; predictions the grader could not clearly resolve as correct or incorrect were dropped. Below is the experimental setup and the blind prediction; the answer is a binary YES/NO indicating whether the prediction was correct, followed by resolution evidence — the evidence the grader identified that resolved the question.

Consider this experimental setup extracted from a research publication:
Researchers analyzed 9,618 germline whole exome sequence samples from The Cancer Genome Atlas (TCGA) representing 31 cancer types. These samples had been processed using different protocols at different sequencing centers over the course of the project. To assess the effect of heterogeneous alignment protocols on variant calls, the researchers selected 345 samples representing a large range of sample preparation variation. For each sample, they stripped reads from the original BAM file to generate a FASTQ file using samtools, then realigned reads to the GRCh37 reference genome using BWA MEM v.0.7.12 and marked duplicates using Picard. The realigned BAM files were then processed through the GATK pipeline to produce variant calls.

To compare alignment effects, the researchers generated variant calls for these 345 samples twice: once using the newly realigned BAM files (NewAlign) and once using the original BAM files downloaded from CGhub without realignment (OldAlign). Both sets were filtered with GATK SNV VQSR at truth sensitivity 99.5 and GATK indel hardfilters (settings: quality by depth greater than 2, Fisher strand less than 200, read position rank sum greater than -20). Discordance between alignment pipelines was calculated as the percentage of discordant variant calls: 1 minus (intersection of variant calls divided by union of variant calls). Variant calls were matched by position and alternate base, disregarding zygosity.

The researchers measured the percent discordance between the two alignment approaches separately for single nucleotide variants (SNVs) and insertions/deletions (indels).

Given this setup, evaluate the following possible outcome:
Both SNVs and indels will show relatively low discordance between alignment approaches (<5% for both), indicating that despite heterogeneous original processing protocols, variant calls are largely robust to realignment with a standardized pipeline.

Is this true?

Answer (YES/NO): NO